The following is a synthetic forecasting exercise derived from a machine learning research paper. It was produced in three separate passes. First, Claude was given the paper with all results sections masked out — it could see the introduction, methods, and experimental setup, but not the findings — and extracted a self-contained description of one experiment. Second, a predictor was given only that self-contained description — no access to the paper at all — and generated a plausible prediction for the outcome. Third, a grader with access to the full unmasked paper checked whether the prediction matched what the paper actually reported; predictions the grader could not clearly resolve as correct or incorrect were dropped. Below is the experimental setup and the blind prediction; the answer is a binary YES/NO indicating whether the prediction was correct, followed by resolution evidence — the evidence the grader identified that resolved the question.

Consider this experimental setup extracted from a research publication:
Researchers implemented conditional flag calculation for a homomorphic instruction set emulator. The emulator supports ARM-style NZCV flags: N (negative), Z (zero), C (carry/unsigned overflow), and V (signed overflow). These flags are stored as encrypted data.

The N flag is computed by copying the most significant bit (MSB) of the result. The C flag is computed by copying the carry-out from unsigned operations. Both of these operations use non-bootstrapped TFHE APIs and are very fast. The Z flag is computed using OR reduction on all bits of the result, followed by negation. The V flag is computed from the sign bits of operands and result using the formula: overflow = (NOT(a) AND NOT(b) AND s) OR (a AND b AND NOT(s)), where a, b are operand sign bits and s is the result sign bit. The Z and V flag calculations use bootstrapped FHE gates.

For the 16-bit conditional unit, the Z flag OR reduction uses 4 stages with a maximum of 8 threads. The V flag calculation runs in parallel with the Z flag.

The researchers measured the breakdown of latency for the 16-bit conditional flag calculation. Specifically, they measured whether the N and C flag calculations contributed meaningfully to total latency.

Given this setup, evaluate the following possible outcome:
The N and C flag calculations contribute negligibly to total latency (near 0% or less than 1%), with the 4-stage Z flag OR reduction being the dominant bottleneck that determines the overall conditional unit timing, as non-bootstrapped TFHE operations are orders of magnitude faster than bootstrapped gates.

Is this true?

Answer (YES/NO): NO